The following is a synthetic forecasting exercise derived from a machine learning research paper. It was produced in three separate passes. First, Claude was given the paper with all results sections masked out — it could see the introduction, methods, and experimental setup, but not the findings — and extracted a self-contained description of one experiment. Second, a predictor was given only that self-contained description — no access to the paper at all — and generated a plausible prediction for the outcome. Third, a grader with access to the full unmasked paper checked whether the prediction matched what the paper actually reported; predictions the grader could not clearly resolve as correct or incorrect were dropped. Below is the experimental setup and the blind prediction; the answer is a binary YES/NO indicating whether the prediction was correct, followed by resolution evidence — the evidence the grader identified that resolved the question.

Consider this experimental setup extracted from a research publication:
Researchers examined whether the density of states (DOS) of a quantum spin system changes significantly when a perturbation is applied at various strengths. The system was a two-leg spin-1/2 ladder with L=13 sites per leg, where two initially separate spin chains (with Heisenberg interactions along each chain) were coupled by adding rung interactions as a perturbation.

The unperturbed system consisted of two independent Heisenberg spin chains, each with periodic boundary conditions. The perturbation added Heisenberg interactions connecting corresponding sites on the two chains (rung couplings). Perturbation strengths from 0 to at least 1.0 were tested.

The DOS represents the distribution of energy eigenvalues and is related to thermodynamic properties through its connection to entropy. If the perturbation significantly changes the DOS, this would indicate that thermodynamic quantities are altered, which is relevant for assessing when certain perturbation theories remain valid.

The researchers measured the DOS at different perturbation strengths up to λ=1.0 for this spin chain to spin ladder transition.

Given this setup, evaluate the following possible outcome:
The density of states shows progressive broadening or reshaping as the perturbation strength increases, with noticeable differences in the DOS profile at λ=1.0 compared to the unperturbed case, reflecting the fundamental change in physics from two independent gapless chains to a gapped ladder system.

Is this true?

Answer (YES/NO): NO